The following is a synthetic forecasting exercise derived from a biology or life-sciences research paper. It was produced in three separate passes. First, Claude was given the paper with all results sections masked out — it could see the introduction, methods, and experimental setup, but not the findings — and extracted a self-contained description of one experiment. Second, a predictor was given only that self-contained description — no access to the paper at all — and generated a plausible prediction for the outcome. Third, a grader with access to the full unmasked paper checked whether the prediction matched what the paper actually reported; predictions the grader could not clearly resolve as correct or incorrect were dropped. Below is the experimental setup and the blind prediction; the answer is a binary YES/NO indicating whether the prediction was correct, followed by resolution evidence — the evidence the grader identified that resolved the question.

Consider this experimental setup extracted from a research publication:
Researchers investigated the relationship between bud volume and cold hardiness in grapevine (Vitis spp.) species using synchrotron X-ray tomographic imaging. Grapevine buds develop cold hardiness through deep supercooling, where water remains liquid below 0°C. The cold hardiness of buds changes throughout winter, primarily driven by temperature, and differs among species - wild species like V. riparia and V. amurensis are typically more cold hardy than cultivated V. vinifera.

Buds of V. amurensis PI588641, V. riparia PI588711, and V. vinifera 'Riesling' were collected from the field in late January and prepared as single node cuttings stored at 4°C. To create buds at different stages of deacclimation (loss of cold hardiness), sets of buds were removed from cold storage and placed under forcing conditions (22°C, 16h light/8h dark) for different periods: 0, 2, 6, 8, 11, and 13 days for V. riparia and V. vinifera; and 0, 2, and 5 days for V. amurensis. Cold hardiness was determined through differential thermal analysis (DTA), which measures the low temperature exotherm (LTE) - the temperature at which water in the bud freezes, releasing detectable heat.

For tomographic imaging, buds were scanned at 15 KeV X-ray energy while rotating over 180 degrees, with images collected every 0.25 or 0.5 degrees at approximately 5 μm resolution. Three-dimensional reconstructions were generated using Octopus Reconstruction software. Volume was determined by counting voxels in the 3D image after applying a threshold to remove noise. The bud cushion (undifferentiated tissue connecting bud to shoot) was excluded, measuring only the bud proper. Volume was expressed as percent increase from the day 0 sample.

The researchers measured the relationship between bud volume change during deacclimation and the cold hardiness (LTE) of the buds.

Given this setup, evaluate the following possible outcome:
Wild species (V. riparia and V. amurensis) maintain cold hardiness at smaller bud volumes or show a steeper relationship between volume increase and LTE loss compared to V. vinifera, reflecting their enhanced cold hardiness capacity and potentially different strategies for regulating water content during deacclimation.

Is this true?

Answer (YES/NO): NO